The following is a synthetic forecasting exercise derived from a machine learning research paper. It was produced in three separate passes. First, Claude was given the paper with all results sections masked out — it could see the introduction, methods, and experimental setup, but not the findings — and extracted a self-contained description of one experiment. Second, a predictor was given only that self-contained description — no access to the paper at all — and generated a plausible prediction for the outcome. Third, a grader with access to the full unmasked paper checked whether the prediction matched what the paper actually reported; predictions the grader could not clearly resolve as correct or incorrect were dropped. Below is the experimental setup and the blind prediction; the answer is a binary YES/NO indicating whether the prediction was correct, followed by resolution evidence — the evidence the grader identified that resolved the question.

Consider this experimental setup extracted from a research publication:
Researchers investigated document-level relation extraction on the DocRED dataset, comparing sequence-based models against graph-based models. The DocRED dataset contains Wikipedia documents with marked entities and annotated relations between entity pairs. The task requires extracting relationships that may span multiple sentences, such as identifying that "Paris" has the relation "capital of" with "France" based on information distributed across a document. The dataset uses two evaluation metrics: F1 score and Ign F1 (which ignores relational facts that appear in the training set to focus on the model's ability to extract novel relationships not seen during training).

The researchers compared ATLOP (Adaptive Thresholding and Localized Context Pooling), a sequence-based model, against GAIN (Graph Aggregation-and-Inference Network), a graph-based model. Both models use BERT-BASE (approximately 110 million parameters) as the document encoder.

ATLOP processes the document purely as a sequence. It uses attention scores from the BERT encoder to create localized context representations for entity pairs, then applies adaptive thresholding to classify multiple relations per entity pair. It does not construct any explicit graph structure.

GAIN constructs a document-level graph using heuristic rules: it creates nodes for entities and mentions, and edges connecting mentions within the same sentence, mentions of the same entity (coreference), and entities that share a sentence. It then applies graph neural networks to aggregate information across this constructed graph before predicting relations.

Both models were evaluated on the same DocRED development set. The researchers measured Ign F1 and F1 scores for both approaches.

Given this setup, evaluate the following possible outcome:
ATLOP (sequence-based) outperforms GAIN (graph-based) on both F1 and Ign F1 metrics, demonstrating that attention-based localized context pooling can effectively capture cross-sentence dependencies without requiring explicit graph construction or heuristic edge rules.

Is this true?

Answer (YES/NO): YES